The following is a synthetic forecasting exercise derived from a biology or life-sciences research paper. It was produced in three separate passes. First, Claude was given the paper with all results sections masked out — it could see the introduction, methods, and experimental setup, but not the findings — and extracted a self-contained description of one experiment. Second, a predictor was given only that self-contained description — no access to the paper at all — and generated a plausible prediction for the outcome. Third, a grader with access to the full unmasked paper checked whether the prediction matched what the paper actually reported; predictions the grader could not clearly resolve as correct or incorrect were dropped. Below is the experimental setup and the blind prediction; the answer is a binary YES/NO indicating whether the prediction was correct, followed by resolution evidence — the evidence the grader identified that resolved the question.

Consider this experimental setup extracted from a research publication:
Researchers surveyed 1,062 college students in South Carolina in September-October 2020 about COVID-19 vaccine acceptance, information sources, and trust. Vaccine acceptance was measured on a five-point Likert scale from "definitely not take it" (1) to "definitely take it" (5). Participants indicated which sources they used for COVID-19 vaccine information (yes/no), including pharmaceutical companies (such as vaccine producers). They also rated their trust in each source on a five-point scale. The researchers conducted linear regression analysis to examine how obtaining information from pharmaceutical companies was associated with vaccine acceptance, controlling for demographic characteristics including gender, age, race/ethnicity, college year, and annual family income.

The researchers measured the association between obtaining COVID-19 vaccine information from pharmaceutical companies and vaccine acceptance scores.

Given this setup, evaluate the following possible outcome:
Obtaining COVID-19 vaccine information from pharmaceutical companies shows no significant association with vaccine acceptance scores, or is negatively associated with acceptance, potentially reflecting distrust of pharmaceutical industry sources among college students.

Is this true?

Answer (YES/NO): YES